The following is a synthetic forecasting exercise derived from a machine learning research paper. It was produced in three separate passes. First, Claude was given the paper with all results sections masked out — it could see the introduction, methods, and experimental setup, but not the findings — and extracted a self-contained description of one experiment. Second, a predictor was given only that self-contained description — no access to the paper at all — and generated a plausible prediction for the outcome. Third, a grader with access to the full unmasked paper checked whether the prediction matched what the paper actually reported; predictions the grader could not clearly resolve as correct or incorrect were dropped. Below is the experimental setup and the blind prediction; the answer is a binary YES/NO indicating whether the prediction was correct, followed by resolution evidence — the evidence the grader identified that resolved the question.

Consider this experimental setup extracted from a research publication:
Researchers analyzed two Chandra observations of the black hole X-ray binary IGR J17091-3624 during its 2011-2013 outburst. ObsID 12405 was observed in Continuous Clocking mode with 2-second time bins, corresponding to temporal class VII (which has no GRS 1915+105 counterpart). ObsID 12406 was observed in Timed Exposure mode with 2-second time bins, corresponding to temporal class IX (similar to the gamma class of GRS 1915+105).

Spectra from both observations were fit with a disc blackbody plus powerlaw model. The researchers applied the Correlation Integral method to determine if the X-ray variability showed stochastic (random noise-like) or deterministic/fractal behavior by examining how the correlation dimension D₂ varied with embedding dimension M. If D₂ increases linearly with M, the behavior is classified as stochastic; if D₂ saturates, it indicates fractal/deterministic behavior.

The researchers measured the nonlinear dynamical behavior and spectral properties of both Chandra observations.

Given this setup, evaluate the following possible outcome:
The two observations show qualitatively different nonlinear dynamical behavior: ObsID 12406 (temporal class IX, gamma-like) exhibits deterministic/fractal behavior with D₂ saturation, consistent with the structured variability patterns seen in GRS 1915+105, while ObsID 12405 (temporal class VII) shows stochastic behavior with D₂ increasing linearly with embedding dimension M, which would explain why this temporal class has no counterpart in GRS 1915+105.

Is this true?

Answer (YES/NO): NO